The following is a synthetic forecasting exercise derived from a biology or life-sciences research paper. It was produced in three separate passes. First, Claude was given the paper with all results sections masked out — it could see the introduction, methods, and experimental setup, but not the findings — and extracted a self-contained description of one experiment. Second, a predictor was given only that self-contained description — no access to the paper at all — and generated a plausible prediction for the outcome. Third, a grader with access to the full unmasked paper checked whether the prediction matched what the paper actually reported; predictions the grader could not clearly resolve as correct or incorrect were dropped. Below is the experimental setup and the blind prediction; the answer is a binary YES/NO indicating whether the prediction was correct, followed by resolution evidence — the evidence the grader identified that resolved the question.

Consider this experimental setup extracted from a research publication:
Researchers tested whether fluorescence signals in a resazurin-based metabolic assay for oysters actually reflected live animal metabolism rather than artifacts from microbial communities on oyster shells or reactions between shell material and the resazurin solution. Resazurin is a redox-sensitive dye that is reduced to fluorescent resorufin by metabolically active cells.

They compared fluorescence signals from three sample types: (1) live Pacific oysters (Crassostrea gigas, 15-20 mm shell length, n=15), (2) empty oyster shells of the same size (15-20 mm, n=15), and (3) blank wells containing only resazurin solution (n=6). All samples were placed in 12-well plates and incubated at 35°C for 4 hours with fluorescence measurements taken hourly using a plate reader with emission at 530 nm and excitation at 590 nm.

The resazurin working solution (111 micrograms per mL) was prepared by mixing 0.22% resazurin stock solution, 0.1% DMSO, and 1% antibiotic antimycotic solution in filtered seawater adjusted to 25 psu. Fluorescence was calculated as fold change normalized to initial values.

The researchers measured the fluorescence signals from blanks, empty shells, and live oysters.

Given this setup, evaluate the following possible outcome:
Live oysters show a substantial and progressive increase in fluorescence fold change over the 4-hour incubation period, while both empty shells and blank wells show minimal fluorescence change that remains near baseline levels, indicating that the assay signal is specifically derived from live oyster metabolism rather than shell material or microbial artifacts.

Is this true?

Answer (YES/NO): NO